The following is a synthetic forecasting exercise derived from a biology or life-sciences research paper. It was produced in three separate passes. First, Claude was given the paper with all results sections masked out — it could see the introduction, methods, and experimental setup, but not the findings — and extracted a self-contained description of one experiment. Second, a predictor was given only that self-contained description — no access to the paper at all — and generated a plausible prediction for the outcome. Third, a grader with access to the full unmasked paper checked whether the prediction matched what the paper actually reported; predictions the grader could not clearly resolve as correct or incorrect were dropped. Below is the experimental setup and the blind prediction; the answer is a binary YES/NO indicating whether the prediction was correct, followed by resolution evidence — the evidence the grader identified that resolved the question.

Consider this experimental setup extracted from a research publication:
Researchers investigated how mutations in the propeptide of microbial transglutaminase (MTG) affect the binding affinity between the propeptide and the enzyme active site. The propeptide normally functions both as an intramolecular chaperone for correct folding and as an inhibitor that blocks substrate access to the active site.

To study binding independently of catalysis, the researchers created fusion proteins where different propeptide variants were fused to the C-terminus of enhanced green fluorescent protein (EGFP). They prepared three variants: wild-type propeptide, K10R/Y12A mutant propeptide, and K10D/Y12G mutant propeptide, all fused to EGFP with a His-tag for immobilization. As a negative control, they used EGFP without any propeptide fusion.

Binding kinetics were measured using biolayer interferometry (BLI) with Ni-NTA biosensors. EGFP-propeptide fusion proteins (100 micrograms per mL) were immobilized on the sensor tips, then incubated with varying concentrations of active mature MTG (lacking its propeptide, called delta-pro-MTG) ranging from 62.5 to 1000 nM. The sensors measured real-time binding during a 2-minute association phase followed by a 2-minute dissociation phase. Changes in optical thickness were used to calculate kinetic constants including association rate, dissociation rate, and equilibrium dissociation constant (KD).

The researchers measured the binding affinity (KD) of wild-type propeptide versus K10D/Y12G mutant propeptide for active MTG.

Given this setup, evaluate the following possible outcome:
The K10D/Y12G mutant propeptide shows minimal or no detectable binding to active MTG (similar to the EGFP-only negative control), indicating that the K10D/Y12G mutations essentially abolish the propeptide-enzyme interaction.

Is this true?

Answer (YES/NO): YES